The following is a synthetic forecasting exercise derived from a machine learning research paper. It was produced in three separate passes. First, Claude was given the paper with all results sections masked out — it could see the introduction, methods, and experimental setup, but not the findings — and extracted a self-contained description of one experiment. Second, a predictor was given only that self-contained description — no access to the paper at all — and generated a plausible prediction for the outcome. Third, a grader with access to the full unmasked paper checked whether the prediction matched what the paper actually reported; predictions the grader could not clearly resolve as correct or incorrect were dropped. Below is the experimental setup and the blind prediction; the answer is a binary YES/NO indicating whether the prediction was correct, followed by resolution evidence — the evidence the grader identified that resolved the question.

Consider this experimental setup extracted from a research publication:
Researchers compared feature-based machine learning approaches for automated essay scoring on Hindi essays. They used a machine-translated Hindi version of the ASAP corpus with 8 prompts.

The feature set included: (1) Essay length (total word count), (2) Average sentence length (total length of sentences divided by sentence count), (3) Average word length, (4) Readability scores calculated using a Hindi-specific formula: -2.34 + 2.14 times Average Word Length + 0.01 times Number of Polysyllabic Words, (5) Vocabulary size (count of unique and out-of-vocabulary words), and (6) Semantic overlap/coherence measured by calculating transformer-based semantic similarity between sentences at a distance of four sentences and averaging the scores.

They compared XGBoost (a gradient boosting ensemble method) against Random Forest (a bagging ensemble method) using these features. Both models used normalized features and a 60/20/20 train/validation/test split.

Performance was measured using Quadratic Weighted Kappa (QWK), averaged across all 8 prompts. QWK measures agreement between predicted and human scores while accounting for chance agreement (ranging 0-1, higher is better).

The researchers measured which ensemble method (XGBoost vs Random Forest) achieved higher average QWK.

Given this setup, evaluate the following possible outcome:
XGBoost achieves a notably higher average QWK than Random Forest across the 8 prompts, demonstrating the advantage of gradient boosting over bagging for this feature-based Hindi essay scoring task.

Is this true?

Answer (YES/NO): NO